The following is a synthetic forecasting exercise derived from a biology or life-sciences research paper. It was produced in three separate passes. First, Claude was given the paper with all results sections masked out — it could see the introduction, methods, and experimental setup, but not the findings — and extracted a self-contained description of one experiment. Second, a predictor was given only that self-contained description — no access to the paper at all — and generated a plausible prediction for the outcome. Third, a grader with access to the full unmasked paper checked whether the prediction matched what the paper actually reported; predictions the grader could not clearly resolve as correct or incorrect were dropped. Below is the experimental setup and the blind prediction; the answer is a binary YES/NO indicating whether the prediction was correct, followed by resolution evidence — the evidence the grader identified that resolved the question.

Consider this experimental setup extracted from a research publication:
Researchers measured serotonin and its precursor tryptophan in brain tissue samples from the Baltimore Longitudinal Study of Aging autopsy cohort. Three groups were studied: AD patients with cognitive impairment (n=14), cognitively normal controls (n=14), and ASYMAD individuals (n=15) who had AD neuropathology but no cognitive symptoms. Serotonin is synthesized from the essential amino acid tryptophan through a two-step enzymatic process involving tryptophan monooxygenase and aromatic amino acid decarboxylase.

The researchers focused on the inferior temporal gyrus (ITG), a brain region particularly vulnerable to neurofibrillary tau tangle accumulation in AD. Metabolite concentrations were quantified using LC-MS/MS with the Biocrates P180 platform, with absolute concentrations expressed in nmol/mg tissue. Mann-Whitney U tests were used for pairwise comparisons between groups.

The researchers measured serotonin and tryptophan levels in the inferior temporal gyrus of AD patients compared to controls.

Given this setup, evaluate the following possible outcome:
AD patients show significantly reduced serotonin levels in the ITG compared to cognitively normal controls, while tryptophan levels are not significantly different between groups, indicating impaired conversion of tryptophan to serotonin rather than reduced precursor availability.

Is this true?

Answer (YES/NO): NO